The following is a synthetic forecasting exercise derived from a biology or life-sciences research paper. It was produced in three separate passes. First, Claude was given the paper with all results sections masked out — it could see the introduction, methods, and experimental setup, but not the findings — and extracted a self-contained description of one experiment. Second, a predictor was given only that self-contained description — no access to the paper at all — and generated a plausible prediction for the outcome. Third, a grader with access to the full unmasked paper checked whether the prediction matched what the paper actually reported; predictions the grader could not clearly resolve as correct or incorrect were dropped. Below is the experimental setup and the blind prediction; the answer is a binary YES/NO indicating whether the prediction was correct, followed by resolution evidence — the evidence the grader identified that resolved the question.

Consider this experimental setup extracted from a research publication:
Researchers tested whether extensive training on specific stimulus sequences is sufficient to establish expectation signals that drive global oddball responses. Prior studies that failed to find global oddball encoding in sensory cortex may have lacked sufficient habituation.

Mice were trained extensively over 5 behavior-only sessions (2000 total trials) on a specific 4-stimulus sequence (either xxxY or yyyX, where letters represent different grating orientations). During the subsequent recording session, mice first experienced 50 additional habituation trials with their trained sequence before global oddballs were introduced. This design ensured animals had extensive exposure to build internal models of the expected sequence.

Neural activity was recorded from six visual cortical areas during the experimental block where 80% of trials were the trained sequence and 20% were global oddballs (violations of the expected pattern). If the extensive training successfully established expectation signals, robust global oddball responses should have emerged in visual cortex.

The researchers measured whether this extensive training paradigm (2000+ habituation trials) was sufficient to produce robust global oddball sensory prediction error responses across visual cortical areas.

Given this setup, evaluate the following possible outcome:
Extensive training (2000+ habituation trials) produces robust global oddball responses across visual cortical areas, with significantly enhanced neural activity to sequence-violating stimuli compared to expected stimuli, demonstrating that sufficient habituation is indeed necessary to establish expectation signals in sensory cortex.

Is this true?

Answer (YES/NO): NO